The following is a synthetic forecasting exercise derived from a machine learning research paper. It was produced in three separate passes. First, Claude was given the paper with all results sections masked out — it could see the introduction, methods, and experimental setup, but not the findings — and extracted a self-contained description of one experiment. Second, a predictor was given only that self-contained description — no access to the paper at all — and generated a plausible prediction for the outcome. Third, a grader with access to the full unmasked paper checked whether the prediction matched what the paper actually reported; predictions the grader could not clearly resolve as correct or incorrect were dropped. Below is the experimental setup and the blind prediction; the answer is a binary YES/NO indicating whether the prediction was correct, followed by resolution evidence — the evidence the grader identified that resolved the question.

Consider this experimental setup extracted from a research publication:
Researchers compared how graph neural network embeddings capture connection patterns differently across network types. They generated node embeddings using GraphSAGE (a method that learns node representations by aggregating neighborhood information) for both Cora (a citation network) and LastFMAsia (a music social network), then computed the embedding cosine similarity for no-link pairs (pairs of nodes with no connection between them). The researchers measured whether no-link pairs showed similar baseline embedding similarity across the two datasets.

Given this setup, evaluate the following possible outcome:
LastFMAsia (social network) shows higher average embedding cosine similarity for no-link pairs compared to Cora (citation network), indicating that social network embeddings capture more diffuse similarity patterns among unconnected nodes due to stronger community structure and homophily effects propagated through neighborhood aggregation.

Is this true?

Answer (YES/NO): YES